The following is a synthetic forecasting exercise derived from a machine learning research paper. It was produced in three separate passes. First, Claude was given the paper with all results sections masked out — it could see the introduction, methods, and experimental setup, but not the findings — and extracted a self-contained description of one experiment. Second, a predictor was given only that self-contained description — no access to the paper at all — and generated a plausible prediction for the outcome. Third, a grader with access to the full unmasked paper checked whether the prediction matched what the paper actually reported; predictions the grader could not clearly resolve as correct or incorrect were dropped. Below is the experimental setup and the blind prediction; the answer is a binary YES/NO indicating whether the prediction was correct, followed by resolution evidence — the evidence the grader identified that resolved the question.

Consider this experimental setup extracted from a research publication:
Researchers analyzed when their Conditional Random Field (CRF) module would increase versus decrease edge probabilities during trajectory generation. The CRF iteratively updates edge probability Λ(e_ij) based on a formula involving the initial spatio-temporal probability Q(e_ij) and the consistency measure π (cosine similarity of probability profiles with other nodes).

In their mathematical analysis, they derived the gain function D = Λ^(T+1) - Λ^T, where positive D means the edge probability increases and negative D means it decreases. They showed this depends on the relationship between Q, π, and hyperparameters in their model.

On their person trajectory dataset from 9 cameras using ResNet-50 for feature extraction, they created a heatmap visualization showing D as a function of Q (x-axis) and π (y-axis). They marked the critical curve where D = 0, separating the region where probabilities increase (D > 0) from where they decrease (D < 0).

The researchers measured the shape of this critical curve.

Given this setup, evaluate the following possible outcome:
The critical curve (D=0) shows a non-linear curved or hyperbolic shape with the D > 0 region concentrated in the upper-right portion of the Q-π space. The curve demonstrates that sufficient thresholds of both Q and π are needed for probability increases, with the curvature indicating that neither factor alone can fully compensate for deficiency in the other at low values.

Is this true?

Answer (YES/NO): YES